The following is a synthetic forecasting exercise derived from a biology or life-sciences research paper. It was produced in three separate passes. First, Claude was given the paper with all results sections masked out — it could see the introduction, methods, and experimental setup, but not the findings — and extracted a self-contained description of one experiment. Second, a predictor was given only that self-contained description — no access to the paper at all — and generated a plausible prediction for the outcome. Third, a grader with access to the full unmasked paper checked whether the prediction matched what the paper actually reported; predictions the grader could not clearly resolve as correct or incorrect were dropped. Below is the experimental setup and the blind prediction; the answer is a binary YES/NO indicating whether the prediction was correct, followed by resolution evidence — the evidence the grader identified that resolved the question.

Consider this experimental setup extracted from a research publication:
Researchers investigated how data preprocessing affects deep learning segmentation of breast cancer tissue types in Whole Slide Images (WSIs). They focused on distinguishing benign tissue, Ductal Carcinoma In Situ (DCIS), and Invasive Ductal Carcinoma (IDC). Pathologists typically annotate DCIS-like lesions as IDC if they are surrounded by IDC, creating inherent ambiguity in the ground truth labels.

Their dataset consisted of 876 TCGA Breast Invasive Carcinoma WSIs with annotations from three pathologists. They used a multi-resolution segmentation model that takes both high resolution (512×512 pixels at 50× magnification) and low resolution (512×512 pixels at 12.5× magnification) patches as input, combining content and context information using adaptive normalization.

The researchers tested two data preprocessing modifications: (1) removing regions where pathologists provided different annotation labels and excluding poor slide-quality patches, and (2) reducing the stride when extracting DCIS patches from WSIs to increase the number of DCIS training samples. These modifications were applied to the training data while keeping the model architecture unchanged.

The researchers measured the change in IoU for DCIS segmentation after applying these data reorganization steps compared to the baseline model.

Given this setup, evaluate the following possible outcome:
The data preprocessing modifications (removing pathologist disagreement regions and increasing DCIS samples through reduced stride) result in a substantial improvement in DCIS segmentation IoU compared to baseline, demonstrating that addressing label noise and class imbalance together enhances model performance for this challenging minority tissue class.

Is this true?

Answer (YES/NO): NO